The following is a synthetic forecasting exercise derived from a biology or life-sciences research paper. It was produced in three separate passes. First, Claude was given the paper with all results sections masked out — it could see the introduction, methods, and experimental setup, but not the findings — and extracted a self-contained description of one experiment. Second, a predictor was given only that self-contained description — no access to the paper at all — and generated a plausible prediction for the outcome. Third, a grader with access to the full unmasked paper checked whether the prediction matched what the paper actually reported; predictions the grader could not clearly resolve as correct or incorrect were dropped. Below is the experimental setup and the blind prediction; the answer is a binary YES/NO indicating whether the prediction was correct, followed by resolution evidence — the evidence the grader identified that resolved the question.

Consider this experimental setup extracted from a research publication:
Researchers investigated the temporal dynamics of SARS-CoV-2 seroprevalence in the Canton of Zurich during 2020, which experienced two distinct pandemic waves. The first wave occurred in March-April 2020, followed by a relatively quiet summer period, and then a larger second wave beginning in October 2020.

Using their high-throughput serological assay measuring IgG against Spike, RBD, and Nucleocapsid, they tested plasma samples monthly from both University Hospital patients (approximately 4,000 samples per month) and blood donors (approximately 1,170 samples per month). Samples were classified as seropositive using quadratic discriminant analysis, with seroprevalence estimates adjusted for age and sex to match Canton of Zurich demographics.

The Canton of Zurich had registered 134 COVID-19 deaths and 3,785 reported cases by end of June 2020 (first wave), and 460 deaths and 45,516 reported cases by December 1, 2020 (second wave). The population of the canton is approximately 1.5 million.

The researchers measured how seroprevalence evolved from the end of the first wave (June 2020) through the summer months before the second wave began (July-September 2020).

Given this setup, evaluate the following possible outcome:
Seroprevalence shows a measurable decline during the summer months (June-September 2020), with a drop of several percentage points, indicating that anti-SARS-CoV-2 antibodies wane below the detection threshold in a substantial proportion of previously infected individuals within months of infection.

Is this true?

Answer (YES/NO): NO